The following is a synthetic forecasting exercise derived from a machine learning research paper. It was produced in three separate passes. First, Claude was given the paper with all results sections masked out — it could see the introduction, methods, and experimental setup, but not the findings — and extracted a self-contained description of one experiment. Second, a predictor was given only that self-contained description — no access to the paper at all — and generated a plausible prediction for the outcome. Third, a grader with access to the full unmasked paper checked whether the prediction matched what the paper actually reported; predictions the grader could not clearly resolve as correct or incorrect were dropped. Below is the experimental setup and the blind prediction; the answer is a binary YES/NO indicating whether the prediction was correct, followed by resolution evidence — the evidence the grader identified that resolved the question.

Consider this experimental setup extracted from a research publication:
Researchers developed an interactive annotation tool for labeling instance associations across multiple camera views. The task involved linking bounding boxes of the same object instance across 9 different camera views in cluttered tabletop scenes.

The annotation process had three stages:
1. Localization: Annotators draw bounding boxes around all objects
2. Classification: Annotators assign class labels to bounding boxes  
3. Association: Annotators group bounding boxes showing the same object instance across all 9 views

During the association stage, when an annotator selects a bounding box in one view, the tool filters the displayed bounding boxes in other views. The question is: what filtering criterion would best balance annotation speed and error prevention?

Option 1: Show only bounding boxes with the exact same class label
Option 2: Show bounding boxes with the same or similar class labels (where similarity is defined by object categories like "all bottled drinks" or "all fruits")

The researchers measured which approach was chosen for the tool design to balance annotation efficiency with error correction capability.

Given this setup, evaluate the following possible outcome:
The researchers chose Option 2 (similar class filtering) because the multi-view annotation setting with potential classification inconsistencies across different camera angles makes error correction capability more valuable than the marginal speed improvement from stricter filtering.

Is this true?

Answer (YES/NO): YES